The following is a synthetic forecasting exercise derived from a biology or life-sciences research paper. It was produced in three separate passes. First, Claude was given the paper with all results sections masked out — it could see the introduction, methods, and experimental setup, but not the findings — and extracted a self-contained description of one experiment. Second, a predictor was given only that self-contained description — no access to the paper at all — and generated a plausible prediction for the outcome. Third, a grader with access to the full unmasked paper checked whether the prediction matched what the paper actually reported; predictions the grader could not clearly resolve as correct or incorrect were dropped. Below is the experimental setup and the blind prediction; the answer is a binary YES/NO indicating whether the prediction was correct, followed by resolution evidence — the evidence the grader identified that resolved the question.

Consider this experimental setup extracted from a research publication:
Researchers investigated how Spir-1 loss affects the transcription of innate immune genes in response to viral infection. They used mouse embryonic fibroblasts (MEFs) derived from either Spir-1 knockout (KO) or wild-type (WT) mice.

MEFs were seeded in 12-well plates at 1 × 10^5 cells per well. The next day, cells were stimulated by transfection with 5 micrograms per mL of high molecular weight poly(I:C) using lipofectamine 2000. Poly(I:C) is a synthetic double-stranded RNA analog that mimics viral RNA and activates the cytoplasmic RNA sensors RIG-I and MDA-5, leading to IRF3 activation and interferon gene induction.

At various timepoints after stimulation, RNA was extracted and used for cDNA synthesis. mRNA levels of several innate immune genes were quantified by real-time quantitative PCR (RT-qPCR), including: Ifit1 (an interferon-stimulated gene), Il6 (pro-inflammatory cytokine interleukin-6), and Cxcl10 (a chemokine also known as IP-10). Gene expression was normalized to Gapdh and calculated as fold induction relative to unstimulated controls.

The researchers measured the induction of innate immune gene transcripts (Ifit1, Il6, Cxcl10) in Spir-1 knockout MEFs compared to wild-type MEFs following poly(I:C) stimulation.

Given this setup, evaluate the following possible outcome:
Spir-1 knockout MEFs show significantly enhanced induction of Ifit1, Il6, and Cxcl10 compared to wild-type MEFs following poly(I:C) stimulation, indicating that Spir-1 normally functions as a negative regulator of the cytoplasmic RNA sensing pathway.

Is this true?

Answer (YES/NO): NO